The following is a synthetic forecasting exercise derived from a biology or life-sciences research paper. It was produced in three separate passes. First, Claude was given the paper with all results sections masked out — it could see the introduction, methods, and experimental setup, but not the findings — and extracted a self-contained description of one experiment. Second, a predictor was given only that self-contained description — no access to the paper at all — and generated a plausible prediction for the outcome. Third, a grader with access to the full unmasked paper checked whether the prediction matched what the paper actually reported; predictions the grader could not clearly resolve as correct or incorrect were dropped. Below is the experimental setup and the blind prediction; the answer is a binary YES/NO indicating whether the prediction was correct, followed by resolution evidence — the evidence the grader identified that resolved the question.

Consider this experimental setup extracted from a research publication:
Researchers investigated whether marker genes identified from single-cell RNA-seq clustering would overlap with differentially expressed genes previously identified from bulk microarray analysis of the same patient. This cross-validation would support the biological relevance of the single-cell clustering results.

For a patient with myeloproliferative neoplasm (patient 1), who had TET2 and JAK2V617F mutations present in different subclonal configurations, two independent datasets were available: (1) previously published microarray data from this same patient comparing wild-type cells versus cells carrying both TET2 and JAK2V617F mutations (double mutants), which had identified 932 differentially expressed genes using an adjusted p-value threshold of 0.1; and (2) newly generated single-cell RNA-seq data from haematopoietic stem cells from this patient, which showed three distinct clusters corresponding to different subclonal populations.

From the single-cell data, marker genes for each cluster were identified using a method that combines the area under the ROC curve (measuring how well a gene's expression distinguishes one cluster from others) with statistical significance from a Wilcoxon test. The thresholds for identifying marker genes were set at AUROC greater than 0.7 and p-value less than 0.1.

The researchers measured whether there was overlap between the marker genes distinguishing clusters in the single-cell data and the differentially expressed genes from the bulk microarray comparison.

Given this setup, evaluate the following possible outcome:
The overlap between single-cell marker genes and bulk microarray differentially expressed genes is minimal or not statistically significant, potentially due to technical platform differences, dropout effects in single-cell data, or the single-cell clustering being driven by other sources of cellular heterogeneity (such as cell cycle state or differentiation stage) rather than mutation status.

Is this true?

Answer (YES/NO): NO